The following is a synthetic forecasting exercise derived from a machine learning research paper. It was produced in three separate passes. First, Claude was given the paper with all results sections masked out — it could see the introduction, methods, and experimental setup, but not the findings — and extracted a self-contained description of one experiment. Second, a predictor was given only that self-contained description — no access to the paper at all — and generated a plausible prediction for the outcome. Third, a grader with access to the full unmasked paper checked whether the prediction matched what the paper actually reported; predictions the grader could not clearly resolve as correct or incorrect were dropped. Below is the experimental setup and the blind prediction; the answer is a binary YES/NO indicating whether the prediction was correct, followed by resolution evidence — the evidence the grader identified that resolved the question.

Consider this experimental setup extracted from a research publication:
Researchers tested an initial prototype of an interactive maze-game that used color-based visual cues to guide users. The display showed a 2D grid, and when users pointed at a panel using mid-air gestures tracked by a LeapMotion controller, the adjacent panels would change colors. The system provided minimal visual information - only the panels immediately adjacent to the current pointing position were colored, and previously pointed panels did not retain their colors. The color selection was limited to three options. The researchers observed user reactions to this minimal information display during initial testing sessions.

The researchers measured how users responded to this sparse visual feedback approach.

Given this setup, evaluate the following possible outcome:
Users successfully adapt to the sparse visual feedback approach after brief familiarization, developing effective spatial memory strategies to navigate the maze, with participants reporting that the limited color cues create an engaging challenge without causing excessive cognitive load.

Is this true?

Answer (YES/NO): NO